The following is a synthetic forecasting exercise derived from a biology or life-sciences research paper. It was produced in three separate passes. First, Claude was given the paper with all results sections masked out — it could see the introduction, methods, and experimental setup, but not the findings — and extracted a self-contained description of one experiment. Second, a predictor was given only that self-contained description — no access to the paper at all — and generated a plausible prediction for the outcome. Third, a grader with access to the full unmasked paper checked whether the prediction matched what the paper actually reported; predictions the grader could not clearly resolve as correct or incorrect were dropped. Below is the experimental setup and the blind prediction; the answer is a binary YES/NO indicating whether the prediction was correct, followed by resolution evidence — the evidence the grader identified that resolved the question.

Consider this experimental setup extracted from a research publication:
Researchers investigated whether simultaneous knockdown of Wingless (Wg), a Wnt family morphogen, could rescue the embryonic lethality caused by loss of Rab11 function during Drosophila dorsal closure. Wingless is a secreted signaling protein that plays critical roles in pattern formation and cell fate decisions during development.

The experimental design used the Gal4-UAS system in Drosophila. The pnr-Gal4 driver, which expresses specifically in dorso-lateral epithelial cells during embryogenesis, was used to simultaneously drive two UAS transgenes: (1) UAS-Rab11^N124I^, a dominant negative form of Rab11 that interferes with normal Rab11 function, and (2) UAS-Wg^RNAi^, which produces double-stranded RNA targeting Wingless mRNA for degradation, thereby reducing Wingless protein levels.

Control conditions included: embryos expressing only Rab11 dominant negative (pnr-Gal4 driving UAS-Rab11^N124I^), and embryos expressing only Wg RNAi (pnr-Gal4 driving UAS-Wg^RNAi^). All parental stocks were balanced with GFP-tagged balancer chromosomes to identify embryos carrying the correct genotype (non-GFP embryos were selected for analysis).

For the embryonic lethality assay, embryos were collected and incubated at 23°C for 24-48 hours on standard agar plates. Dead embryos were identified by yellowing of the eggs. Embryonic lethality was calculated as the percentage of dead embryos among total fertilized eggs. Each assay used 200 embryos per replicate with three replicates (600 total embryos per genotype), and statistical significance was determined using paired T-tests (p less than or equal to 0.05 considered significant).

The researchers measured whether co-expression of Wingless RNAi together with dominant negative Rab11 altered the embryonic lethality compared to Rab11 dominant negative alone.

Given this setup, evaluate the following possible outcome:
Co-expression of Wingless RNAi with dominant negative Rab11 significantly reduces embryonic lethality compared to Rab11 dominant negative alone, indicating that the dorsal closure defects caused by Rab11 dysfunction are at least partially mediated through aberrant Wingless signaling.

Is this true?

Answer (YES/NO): YES